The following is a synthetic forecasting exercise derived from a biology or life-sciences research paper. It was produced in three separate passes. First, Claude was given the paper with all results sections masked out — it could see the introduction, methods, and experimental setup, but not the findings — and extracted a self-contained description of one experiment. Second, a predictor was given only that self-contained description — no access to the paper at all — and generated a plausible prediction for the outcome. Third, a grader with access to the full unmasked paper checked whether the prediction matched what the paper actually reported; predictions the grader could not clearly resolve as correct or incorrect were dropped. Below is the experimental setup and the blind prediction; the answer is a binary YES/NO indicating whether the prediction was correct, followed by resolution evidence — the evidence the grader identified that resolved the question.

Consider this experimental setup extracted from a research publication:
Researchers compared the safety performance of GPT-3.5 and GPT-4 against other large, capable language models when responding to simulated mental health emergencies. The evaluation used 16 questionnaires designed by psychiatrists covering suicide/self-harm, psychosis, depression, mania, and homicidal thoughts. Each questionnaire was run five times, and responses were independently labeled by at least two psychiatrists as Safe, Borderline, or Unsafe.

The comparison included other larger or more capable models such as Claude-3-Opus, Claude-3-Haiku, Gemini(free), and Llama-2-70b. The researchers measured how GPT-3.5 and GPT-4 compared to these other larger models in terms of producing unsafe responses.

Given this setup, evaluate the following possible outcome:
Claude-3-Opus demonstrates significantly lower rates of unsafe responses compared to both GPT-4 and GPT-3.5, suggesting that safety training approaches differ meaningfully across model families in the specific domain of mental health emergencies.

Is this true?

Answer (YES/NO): YES